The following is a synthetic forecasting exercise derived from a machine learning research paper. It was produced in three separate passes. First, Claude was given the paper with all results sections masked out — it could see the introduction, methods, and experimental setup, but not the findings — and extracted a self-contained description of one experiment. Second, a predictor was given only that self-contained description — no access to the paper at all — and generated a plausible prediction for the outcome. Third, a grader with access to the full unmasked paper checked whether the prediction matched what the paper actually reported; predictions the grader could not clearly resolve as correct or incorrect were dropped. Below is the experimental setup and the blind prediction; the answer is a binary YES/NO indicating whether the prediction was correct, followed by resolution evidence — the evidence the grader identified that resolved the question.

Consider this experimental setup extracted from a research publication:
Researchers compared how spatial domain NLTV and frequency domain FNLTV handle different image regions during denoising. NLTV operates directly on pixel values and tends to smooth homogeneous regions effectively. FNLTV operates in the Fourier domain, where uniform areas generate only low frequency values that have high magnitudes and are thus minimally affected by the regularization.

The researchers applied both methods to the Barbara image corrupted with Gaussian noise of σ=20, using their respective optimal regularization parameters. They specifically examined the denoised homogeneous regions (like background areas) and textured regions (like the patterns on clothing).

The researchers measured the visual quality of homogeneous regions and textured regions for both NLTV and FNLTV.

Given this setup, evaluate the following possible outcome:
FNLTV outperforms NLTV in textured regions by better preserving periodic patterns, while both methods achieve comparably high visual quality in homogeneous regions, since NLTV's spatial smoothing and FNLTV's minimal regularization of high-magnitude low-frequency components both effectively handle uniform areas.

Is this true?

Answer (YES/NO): NO